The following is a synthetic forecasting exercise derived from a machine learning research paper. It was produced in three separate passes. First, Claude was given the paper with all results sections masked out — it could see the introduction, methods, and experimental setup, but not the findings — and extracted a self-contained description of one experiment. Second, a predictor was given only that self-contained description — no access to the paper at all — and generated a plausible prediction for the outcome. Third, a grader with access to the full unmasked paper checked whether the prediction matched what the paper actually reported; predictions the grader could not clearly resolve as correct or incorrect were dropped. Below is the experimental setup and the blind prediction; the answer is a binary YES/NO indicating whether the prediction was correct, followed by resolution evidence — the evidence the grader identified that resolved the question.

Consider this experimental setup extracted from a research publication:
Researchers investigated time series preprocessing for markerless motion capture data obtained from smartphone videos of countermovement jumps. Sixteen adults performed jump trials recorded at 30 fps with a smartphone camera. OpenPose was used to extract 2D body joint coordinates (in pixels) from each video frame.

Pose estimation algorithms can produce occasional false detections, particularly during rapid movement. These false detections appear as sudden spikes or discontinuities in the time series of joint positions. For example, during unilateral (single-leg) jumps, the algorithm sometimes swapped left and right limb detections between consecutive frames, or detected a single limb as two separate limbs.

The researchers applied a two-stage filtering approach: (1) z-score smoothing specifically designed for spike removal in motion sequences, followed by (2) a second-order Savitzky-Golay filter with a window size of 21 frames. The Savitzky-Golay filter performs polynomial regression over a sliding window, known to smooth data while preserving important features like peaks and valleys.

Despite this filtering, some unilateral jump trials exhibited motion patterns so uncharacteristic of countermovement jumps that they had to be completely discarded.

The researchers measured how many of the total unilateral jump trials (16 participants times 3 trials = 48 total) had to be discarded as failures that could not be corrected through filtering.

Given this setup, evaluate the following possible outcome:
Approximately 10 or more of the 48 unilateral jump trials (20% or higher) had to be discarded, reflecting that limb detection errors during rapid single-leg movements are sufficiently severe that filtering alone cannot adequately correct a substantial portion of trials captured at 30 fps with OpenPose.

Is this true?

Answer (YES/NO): YES